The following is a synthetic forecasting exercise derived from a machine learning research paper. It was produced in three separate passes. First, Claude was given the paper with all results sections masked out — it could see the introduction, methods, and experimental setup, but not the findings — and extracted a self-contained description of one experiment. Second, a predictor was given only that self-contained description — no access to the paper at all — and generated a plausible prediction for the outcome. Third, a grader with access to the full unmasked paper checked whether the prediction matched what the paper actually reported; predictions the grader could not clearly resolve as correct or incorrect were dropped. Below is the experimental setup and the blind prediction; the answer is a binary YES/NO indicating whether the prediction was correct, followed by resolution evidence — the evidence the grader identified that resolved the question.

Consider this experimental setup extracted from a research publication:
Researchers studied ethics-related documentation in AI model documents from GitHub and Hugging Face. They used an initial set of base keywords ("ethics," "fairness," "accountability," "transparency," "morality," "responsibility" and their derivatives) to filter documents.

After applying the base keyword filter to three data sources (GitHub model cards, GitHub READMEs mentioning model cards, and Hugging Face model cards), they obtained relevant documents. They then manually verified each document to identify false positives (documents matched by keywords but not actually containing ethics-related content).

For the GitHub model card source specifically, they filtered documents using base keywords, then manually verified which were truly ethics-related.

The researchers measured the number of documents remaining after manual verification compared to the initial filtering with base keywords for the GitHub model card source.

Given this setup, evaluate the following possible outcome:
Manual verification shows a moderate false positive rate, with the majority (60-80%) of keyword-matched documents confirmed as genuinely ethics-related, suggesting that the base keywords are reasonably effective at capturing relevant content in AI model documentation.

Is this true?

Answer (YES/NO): NO